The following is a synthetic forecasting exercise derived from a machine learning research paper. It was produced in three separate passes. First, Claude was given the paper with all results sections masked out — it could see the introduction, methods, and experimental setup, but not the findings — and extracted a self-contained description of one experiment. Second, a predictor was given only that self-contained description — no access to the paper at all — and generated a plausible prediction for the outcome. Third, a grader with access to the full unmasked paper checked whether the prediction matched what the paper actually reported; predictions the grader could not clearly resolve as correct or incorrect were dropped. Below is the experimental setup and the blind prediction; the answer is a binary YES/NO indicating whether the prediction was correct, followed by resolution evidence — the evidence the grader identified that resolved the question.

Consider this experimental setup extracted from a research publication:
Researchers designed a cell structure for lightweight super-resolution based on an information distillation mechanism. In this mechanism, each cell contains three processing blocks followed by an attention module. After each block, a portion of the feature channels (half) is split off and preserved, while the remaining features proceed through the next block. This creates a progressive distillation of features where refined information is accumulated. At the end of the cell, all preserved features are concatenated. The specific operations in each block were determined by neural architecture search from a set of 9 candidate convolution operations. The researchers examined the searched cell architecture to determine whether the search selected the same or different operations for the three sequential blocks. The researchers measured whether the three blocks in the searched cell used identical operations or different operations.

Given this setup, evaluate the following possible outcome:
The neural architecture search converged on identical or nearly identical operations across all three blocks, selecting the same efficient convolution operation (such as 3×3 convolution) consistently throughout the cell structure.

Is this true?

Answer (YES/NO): NO